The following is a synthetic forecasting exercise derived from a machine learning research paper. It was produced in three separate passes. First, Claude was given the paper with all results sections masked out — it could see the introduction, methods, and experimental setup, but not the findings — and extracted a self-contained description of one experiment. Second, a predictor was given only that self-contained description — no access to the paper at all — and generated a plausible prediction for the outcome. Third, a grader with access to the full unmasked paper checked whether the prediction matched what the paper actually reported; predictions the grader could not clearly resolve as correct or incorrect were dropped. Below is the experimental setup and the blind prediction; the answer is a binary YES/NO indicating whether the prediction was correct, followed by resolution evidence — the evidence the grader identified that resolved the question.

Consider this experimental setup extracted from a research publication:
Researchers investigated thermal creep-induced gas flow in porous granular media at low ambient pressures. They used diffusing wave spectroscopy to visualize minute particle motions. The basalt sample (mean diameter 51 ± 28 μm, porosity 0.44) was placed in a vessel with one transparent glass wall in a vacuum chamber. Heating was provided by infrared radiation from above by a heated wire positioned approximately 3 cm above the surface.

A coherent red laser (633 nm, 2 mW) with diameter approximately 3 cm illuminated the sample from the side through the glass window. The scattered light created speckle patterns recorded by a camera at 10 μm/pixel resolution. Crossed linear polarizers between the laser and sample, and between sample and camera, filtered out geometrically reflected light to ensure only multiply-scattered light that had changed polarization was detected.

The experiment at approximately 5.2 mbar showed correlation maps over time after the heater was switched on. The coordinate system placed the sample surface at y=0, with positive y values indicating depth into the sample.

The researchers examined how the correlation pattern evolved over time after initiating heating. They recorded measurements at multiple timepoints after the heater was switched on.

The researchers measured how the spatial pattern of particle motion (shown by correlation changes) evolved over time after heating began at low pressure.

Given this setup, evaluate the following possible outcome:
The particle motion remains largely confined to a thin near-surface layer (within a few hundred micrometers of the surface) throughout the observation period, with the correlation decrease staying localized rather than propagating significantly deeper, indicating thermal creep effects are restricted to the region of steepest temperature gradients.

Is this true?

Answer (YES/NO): NO